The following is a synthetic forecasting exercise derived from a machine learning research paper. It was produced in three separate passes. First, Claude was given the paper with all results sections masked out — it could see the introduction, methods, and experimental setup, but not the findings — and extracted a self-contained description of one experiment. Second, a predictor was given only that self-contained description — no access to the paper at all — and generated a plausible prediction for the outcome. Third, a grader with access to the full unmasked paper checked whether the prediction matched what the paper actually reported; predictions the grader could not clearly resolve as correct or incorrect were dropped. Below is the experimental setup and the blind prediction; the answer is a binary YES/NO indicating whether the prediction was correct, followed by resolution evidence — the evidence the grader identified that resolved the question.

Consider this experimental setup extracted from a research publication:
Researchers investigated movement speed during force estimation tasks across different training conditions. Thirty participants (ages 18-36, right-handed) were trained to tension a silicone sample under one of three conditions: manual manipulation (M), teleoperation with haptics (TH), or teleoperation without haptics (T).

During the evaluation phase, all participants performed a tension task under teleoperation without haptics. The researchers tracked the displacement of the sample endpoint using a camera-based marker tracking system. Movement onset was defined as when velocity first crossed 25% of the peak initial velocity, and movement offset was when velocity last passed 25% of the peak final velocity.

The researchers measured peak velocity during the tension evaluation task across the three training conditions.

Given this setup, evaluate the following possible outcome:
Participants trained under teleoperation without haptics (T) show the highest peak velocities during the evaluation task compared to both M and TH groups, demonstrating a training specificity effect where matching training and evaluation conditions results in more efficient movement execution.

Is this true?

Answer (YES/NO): NO